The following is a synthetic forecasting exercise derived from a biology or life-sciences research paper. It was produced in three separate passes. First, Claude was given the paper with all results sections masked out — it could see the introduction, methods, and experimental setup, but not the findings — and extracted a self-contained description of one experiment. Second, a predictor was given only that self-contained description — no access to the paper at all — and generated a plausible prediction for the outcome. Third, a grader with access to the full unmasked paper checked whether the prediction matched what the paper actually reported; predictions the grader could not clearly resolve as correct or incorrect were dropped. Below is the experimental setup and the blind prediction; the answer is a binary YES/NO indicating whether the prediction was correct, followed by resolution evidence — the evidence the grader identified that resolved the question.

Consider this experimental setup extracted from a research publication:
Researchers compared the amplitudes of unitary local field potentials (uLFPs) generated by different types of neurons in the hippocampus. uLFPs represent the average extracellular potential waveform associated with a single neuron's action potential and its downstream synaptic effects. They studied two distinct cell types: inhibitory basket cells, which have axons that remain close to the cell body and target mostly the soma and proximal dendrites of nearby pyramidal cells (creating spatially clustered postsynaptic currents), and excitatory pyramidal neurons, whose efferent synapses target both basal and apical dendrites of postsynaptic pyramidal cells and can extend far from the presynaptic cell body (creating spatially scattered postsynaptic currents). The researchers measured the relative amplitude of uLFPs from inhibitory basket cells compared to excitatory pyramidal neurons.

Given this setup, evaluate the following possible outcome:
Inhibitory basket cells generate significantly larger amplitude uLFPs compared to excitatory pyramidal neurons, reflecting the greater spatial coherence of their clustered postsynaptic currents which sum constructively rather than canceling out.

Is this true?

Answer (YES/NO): YES